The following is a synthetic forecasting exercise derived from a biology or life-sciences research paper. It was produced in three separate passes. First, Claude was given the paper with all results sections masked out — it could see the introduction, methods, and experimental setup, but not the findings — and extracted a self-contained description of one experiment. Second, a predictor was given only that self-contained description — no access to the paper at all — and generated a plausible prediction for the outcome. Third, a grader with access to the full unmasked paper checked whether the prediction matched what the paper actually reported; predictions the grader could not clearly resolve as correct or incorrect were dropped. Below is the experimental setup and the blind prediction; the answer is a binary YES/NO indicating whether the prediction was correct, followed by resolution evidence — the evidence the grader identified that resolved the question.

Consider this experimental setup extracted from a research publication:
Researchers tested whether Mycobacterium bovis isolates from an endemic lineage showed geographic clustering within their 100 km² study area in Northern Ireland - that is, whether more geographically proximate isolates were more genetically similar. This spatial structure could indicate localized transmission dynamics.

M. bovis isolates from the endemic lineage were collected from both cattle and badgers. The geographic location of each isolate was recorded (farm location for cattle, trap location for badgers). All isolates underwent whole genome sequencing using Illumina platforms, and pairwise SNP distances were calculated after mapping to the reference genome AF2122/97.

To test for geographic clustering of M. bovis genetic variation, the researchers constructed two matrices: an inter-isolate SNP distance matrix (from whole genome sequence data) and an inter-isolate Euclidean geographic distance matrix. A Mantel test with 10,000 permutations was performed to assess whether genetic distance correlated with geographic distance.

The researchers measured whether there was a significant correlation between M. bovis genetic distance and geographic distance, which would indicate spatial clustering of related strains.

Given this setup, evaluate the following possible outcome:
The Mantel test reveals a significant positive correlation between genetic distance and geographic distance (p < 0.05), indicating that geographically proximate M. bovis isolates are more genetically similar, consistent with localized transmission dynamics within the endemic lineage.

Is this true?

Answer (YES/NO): NO